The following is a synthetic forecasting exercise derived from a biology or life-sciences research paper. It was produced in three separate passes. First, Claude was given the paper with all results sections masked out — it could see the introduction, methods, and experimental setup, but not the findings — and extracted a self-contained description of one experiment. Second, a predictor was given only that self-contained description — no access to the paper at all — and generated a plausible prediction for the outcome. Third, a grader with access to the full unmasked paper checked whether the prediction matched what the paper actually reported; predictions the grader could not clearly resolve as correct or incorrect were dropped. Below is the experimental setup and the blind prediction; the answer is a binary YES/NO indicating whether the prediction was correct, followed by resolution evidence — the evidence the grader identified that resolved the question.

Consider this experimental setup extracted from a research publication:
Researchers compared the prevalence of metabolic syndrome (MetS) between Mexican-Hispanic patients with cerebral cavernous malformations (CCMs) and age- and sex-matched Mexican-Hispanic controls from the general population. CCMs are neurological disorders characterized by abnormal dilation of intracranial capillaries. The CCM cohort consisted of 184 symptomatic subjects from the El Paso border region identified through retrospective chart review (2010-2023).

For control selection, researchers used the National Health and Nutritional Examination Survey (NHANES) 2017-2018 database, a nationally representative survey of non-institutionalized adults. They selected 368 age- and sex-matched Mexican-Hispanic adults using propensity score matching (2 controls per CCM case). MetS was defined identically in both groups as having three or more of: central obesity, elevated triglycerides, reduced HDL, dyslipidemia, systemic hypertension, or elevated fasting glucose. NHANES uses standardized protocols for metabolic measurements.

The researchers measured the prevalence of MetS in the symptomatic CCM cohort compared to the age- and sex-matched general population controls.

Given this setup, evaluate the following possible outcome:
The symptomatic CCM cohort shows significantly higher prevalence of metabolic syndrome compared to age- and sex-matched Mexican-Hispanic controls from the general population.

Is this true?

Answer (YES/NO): NO